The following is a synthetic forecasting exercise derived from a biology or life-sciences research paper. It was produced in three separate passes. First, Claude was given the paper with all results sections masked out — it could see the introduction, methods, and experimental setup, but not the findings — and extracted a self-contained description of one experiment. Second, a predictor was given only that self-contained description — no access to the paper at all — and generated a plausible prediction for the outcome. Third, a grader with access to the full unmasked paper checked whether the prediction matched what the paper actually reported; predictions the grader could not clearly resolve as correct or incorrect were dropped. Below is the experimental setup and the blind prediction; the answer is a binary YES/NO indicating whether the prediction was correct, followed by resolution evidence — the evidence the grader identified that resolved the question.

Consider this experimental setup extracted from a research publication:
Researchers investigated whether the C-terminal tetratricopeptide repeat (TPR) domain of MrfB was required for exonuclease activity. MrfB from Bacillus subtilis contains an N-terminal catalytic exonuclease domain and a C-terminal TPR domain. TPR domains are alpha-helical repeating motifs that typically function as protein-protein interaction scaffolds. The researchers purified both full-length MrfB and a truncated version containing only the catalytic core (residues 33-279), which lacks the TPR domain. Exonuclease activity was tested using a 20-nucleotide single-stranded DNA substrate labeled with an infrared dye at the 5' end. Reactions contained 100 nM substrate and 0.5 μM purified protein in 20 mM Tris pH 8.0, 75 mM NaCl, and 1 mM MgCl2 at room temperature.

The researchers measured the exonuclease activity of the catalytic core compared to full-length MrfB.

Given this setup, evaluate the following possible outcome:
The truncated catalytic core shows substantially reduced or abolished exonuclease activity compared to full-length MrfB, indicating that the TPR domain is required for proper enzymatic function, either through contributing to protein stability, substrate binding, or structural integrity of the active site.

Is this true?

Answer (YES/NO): NO